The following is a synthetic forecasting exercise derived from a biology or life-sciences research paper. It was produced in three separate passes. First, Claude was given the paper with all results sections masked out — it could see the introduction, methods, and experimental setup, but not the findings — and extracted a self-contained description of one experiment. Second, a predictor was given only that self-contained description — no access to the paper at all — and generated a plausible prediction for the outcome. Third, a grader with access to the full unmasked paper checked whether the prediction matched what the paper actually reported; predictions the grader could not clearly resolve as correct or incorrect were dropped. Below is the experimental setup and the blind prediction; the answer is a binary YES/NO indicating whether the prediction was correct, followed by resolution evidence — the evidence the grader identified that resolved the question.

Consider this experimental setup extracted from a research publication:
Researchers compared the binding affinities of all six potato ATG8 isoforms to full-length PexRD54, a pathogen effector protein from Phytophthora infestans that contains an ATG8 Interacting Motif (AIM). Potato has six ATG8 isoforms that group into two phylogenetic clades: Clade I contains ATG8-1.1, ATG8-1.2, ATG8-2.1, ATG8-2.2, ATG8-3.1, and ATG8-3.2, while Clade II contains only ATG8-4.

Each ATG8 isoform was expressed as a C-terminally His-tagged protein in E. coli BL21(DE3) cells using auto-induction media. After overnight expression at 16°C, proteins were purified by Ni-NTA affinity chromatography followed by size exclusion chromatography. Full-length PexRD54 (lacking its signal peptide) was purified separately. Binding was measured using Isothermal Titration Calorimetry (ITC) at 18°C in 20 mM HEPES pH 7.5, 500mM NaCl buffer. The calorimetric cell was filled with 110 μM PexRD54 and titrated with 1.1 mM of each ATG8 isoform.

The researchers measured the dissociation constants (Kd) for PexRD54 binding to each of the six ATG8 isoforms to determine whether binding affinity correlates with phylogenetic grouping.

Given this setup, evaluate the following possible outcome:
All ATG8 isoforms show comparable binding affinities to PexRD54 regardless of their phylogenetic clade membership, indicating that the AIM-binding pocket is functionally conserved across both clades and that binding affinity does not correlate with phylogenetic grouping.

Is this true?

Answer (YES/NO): NO